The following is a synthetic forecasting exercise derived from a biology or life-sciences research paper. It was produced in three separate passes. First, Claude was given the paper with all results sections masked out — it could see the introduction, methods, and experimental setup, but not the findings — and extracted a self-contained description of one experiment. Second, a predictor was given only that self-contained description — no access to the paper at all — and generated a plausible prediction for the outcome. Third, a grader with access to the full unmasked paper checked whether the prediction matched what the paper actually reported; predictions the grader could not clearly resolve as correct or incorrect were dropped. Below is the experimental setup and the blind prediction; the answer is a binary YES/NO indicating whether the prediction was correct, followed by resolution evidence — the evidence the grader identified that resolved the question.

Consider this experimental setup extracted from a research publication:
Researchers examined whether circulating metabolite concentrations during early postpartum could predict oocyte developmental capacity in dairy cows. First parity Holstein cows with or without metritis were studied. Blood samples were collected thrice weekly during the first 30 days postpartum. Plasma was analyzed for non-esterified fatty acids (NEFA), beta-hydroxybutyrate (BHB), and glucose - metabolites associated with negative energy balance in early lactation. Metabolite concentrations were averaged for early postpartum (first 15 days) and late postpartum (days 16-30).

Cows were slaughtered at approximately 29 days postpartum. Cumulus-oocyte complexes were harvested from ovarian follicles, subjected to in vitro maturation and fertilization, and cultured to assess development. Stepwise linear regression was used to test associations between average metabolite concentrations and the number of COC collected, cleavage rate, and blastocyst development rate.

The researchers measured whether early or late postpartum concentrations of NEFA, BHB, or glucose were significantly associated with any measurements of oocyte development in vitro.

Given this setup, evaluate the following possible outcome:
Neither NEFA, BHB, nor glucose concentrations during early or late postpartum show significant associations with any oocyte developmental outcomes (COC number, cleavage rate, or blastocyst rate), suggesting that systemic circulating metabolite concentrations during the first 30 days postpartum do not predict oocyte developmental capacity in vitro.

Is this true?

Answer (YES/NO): YES